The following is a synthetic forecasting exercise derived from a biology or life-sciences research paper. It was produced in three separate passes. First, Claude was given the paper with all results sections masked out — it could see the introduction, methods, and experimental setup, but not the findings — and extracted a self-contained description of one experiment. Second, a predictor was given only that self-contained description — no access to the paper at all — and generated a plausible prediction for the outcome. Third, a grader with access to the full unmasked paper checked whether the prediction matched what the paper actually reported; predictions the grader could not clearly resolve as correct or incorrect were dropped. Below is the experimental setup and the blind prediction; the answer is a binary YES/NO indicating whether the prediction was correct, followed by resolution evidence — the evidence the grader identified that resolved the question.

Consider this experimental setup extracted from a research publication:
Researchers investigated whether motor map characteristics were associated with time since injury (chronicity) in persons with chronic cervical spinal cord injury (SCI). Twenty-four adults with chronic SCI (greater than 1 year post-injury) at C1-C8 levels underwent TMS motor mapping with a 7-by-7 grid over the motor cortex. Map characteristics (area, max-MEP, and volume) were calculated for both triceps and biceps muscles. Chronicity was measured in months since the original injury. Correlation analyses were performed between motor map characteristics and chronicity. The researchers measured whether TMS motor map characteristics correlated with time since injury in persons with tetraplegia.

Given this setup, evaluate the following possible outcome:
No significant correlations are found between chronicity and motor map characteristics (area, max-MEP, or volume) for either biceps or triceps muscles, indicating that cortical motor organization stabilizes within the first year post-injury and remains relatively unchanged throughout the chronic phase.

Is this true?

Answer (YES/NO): YES